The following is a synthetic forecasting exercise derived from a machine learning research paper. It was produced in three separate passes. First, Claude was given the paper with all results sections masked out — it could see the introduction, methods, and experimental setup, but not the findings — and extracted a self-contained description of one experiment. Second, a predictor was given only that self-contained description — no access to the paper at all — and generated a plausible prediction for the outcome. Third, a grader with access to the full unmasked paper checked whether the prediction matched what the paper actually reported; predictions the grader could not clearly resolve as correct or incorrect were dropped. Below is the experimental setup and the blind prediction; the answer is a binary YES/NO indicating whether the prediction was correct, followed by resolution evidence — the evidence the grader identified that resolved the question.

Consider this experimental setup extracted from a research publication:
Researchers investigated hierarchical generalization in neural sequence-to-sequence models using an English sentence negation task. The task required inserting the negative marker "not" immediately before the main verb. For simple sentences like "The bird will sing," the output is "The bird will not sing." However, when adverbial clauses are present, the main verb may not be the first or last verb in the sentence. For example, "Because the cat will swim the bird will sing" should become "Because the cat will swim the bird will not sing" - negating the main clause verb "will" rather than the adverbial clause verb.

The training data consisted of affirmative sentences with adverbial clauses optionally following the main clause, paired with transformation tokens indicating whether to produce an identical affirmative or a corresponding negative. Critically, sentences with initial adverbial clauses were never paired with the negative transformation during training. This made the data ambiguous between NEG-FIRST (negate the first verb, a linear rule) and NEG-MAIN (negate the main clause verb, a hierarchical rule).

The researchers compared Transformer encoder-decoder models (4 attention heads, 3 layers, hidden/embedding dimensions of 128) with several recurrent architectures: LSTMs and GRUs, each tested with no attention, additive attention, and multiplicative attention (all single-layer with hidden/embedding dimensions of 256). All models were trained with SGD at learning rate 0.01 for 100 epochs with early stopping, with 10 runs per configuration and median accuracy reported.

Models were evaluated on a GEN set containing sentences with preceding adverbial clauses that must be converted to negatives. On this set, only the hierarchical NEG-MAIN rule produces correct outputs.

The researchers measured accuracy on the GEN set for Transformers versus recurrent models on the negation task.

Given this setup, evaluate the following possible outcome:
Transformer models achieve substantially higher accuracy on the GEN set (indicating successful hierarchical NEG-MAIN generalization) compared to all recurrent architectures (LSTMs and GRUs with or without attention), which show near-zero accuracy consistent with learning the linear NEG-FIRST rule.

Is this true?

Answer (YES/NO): NO